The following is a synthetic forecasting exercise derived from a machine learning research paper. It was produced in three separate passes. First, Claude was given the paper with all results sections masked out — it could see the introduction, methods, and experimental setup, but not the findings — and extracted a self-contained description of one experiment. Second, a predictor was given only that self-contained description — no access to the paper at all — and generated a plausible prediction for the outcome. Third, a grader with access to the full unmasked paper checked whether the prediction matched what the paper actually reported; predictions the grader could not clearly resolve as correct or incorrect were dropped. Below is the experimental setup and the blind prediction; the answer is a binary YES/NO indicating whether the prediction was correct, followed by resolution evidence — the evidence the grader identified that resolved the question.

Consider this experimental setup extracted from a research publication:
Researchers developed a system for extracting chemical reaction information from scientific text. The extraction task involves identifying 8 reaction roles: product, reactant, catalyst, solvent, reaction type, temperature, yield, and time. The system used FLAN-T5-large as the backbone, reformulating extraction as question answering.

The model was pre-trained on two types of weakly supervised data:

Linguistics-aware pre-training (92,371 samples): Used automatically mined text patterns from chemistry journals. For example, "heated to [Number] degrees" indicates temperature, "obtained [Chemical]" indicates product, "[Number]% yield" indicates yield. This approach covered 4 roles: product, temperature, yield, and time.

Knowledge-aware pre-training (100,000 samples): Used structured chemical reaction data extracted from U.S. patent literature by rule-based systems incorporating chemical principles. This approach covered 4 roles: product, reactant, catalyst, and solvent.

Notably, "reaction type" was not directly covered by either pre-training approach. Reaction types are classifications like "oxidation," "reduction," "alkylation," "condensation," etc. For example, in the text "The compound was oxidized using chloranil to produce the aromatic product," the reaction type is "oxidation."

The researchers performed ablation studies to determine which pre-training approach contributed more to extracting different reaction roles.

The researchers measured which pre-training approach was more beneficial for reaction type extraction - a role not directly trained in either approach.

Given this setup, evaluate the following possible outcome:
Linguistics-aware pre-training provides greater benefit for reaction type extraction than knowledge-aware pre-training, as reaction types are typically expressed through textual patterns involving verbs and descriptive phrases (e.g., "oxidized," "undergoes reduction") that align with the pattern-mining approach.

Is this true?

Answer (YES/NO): NO